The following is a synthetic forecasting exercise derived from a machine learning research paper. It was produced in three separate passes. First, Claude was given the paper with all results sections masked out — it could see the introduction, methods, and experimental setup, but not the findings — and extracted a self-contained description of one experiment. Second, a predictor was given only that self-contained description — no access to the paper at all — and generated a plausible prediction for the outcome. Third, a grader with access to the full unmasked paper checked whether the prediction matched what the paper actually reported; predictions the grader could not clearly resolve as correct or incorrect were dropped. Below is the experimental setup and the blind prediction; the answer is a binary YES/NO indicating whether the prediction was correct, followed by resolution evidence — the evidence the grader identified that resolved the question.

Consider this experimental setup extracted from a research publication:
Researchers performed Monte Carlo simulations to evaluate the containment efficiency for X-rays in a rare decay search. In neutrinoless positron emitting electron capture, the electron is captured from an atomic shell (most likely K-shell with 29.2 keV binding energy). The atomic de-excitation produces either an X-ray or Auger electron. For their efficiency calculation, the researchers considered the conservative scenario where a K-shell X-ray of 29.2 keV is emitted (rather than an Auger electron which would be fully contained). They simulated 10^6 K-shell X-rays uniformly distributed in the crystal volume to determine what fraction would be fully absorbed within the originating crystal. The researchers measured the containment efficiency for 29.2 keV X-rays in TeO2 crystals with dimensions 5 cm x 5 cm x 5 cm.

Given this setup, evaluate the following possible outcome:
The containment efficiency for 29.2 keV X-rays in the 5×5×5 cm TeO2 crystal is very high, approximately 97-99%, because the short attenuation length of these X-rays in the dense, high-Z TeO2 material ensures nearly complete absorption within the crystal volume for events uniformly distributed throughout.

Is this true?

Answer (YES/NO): NO